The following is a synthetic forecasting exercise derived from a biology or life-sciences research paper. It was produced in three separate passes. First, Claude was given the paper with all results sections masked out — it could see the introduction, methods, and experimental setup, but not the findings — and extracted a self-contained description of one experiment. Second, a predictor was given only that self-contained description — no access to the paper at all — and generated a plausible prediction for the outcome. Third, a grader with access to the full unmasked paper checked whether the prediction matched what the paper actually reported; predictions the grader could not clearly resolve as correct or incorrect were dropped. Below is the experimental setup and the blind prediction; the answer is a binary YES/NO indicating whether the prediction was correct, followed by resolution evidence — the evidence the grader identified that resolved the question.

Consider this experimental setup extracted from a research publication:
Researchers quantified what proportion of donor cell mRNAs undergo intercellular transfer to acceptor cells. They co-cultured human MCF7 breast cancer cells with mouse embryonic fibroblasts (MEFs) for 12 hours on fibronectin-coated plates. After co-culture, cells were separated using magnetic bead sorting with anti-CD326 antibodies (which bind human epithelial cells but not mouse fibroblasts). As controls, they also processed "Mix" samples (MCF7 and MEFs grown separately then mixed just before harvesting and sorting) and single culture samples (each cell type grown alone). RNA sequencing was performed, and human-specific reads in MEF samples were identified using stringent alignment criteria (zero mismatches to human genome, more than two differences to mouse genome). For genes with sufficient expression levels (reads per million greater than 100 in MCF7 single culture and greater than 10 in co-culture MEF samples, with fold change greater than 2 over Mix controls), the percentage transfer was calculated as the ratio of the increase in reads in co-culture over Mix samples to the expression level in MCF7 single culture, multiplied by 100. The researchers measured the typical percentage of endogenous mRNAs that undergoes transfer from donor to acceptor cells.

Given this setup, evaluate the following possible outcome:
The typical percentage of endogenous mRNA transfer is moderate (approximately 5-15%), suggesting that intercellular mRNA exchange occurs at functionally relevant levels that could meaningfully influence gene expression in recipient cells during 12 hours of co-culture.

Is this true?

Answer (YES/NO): NO